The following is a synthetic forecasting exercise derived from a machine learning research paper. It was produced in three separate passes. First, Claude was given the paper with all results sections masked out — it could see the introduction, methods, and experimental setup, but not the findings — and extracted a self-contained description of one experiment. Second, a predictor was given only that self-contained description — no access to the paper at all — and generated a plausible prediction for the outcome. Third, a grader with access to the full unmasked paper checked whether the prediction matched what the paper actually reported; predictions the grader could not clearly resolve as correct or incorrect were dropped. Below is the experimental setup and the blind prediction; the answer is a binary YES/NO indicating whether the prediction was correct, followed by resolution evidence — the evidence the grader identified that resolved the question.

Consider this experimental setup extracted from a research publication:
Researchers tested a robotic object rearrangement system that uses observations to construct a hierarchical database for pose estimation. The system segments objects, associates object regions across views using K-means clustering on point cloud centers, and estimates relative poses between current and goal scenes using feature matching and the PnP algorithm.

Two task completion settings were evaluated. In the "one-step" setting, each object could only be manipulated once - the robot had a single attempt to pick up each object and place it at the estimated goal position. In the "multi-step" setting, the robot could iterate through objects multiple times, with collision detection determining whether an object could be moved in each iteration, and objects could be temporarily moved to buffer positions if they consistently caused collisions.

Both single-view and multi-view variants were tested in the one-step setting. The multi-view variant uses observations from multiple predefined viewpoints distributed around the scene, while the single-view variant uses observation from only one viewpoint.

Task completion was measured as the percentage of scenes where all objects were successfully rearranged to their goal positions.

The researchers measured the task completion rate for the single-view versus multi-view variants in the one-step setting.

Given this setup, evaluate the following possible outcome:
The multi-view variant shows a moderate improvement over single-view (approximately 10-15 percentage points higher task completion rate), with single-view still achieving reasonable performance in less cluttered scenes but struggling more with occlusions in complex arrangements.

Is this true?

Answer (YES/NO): NO